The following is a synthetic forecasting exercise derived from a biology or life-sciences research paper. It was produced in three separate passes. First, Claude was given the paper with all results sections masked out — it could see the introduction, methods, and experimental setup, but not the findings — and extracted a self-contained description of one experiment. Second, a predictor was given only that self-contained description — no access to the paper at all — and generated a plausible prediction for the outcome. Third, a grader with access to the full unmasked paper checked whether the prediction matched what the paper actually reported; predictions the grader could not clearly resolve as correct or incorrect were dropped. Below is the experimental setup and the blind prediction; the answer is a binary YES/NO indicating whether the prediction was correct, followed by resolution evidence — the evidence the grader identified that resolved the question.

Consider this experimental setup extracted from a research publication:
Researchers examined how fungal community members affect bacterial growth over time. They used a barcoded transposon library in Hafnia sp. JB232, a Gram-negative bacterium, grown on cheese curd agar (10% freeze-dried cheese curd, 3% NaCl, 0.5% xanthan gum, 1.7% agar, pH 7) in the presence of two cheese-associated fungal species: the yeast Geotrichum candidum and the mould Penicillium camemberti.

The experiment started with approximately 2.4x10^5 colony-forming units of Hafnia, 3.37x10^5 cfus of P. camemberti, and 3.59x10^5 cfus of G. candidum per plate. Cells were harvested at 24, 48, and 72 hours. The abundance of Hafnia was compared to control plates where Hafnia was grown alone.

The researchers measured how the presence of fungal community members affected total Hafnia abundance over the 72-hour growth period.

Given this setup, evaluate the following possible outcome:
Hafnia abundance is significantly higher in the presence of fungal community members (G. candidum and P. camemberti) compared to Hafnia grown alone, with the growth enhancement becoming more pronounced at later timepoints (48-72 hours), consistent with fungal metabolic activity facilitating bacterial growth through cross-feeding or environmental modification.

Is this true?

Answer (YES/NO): NO